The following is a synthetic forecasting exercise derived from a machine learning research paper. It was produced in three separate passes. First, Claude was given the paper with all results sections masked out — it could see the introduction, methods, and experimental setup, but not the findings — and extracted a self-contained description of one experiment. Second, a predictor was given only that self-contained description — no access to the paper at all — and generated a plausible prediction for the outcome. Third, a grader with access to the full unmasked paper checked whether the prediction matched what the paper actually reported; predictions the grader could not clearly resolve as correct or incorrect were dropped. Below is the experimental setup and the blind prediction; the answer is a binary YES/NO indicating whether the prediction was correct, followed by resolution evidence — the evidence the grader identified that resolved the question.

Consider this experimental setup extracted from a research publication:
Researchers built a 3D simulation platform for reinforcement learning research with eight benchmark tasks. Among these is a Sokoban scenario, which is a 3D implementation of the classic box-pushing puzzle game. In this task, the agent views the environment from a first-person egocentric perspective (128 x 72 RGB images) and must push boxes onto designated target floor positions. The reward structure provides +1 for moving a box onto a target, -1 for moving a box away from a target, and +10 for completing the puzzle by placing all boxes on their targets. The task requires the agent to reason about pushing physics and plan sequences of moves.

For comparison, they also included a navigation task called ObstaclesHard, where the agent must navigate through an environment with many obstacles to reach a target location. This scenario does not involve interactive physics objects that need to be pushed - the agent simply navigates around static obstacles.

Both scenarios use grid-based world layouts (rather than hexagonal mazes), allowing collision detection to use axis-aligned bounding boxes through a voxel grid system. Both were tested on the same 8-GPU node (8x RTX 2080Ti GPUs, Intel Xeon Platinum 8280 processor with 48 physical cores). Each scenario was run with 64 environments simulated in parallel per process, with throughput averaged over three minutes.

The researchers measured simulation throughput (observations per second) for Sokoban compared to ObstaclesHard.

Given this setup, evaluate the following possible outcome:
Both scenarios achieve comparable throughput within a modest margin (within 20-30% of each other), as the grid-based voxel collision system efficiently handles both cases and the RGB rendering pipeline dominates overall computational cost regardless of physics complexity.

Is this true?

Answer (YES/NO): YES